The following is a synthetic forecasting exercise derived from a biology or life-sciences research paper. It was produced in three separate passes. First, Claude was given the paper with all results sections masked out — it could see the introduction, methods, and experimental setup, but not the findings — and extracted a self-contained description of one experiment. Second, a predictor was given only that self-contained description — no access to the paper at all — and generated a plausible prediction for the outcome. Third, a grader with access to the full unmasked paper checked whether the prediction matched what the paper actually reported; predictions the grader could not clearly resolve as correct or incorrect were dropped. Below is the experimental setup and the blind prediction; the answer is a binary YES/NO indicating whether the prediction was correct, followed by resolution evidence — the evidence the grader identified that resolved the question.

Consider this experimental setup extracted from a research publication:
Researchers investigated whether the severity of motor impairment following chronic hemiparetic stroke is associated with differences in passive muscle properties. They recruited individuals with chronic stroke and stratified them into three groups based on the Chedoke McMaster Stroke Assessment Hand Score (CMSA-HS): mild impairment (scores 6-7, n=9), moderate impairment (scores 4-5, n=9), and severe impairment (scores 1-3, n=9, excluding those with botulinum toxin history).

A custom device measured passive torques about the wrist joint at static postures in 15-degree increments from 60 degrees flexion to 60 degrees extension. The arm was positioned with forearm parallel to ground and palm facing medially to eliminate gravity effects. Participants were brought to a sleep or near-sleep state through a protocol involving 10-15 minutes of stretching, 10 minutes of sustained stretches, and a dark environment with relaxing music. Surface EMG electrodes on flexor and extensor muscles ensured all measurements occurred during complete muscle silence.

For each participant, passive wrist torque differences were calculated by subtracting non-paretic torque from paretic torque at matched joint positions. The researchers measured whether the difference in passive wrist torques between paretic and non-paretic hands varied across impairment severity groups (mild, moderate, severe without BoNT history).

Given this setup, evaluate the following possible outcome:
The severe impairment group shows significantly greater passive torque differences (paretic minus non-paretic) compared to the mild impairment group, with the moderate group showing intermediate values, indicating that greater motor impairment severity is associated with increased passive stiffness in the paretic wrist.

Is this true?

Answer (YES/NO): NO